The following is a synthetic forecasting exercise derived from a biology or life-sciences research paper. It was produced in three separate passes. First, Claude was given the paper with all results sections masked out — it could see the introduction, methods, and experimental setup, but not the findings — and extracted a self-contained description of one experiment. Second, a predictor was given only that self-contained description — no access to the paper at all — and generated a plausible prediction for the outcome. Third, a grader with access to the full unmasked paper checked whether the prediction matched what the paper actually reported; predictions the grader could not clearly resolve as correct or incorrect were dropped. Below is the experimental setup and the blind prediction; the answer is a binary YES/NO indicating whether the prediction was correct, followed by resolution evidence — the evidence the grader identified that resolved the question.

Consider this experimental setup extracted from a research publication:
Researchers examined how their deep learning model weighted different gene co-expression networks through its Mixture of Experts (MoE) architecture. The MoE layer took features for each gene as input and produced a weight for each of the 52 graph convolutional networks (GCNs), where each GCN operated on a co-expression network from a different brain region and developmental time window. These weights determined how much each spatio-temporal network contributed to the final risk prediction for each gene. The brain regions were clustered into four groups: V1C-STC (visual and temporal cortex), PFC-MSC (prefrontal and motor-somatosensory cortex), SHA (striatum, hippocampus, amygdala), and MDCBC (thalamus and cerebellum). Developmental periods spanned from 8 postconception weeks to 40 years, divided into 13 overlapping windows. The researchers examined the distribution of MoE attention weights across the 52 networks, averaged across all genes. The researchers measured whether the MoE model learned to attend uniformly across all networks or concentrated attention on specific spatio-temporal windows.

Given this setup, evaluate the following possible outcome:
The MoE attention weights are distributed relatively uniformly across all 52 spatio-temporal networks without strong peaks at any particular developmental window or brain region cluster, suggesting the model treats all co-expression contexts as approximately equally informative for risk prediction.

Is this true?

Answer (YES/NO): NO